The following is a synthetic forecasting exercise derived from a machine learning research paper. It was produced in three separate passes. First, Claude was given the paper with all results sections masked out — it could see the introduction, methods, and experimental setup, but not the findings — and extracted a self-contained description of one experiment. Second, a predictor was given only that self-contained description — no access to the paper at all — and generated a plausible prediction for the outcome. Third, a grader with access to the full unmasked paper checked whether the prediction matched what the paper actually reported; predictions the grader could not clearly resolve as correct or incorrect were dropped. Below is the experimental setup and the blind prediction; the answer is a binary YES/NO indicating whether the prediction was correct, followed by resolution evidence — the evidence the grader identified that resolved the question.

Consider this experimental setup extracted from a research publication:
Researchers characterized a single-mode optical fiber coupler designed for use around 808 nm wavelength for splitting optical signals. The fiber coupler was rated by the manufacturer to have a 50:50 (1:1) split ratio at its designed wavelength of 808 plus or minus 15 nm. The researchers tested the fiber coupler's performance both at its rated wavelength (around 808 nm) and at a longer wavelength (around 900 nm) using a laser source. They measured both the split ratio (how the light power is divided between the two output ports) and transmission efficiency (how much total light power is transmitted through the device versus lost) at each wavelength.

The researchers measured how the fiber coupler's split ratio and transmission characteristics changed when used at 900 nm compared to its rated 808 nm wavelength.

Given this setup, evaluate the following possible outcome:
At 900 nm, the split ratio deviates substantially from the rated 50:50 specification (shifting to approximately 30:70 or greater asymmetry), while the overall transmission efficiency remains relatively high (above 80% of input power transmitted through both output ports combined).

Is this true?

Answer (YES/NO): NO